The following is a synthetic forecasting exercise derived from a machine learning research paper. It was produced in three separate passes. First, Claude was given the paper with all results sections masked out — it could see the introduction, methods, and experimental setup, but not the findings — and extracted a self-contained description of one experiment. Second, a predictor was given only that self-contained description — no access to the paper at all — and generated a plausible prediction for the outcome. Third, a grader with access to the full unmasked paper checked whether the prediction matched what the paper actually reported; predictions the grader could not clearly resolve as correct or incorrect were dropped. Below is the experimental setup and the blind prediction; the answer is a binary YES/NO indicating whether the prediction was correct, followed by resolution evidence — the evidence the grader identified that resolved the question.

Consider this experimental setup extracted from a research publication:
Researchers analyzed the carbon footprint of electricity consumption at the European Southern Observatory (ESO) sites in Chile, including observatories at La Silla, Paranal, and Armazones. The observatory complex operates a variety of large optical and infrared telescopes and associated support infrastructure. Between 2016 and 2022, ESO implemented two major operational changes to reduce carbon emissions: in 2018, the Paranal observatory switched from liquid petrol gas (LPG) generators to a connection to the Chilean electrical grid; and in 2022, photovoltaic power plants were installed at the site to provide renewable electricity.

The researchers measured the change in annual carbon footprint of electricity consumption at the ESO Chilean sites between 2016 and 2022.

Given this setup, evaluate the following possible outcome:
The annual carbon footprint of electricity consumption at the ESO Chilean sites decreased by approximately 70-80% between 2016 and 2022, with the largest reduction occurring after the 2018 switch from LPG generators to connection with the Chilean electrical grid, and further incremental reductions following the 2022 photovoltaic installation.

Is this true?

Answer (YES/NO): NO